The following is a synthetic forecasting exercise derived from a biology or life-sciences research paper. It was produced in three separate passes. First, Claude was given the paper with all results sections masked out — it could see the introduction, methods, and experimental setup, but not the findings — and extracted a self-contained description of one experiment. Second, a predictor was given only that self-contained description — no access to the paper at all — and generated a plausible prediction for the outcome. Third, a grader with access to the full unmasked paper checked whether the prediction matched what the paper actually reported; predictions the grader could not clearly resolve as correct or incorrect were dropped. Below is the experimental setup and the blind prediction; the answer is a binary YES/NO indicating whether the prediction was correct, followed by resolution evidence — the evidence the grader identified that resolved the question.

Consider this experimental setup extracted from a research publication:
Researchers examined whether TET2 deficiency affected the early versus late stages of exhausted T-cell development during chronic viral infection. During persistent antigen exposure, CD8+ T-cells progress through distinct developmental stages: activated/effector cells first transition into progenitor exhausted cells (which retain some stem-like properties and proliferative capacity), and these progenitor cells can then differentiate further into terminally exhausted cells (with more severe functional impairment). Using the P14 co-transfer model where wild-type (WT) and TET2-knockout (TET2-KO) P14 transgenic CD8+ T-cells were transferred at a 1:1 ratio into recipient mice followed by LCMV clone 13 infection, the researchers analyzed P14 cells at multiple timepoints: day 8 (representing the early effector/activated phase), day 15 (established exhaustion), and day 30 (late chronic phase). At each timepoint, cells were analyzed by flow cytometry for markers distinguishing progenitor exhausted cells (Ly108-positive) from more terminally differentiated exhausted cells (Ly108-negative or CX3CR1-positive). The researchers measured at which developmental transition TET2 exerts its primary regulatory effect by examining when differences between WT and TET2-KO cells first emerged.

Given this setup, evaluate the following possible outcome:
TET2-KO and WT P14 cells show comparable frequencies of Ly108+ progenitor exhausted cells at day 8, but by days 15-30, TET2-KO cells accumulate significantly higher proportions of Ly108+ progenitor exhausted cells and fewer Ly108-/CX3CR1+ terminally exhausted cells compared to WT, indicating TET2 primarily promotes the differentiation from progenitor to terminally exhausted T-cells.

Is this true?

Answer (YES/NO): NO